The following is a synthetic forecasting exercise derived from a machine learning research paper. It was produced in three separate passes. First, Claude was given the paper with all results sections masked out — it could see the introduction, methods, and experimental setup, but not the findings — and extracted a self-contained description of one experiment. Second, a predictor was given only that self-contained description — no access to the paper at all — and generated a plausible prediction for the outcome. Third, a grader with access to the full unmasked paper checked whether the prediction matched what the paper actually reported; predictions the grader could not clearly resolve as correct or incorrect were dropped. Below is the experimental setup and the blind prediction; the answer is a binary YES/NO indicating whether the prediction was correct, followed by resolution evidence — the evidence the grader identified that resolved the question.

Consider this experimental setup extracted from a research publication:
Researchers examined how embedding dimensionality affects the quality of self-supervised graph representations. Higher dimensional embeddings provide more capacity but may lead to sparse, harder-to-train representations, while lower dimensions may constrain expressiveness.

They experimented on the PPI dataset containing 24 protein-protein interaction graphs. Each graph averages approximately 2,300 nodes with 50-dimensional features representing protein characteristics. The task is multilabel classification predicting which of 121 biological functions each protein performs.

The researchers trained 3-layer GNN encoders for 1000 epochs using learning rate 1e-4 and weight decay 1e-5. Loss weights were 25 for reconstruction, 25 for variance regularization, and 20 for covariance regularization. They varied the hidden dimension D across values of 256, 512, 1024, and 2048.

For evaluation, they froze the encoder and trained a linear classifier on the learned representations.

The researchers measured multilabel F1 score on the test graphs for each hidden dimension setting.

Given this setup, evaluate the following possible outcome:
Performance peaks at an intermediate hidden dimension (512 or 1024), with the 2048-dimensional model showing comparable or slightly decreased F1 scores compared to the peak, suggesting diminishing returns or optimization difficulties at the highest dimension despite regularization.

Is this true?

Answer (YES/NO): NO